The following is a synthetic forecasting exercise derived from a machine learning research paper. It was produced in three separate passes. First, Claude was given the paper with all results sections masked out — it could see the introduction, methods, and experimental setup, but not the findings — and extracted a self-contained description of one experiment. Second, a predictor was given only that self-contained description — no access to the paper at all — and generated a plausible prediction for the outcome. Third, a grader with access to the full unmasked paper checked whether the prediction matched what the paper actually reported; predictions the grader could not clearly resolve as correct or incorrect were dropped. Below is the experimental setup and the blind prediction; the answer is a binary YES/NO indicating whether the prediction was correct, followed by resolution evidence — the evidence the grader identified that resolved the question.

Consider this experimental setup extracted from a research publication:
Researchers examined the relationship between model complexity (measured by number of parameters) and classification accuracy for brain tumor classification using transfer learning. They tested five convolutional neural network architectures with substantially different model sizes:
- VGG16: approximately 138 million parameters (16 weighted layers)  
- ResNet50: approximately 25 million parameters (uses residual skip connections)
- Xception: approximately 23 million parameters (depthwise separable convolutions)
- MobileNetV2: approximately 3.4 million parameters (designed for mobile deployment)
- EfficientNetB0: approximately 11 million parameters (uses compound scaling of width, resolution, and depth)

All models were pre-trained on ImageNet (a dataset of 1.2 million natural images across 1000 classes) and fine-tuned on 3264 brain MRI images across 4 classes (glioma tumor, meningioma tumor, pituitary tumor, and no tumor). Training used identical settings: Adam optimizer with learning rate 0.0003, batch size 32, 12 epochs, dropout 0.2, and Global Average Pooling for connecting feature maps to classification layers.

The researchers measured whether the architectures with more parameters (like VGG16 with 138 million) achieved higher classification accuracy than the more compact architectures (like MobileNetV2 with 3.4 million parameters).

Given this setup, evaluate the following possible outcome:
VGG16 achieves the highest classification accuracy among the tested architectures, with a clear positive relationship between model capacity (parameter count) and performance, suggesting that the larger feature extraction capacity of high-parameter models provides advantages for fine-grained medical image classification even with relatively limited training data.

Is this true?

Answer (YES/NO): NO